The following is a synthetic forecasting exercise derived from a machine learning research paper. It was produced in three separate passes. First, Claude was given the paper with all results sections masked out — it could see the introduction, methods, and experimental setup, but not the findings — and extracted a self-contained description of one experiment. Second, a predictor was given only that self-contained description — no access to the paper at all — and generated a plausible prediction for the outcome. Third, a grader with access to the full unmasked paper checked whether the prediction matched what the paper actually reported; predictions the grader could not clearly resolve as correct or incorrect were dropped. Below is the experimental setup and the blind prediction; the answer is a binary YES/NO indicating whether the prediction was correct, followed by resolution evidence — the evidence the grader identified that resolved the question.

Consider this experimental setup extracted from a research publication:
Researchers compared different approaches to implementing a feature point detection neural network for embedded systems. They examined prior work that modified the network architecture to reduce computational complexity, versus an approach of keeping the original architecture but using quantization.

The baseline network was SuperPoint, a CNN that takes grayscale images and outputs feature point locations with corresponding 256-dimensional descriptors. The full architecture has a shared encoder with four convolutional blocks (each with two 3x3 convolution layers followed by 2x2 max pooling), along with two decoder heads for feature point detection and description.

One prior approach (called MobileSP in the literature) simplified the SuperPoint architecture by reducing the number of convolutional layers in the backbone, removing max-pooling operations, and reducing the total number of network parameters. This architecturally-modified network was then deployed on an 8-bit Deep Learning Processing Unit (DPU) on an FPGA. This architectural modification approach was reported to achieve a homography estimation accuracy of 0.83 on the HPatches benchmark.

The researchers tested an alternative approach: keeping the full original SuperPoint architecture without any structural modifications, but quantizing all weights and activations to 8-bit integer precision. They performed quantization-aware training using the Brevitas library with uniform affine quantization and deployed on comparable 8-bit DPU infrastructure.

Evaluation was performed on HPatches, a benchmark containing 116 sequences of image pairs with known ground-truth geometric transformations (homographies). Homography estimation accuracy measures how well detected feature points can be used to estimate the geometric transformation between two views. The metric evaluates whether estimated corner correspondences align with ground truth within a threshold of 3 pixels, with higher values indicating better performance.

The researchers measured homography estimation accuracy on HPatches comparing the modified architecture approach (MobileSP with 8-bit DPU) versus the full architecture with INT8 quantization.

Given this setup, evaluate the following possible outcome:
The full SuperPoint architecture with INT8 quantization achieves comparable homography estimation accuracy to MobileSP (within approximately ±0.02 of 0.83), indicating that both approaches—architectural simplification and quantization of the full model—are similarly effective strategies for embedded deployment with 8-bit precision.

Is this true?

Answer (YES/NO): YES